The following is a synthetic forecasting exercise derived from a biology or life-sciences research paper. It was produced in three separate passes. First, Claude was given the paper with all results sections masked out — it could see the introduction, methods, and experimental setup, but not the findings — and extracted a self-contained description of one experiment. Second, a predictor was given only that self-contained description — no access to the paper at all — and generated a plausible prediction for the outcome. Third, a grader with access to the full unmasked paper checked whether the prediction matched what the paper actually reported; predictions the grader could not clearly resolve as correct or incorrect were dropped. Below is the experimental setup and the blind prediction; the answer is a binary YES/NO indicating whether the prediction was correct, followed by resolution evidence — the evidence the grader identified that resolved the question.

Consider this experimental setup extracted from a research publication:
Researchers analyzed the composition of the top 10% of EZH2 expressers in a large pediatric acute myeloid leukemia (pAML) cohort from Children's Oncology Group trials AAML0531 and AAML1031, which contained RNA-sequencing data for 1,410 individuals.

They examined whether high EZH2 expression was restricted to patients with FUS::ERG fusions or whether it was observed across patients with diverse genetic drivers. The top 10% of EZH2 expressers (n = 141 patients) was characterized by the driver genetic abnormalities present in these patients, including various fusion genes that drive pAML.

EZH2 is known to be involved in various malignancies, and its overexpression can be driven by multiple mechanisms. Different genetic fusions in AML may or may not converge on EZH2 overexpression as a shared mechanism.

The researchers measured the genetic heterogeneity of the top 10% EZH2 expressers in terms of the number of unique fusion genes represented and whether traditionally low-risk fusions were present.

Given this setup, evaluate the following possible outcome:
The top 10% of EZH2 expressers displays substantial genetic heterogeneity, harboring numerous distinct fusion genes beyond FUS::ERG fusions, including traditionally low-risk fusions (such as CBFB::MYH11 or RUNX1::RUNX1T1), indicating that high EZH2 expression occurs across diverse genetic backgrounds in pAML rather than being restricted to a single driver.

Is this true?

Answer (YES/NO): YES